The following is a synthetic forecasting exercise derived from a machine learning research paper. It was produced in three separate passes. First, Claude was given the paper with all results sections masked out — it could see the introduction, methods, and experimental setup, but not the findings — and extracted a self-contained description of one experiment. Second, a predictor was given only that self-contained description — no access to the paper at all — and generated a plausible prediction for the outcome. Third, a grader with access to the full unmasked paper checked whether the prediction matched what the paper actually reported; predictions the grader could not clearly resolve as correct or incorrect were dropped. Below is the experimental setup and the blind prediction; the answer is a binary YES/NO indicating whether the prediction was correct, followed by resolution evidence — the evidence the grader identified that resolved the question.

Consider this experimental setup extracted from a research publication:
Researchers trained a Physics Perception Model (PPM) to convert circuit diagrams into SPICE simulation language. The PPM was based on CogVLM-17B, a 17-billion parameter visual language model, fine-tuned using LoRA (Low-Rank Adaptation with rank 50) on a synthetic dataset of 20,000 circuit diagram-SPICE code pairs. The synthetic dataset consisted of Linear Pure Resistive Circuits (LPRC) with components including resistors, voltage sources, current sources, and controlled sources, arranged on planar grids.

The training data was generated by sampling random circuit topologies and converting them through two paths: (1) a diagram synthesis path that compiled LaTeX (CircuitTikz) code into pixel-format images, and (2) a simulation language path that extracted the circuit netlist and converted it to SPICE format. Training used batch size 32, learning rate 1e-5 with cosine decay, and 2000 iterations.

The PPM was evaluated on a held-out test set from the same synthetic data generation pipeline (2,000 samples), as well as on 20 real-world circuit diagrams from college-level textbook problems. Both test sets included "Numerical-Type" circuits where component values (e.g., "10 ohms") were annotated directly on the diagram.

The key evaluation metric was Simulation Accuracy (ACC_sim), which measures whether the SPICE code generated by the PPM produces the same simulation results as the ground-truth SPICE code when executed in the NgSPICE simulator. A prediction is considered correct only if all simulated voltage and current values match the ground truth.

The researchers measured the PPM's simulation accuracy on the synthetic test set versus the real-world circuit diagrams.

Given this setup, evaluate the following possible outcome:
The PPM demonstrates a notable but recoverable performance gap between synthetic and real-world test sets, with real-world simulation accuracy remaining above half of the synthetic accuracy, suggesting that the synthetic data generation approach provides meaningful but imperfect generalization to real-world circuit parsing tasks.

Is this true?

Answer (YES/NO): YES